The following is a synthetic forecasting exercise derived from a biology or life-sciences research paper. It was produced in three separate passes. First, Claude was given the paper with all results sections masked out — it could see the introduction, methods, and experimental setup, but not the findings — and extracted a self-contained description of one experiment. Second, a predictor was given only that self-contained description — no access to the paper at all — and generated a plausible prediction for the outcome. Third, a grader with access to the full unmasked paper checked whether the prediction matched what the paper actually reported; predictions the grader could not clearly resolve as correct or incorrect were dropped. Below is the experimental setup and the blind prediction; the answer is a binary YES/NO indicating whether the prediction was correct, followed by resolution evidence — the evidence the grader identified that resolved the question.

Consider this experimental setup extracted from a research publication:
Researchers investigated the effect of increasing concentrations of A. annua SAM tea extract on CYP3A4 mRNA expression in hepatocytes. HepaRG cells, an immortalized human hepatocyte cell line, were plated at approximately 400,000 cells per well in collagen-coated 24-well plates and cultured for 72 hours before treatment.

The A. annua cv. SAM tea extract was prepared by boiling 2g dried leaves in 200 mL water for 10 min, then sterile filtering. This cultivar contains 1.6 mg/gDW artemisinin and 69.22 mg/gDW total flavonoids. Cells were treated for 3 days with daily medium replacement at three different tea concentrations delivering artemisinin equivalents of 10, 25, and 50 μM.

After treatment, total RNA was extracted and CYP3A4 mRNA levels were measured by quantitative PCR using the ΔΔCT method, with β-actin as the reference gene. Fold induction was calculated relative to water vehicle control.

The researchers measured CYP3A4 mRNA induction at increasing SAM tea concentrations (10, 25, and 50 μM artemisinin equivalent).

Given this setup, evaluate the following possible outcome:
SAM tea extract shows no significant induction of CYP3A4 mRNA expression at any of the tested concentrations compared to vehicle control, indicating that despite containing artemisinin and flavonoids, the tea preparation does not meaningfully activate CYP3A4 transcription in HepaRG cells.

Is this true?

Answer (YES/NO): NO